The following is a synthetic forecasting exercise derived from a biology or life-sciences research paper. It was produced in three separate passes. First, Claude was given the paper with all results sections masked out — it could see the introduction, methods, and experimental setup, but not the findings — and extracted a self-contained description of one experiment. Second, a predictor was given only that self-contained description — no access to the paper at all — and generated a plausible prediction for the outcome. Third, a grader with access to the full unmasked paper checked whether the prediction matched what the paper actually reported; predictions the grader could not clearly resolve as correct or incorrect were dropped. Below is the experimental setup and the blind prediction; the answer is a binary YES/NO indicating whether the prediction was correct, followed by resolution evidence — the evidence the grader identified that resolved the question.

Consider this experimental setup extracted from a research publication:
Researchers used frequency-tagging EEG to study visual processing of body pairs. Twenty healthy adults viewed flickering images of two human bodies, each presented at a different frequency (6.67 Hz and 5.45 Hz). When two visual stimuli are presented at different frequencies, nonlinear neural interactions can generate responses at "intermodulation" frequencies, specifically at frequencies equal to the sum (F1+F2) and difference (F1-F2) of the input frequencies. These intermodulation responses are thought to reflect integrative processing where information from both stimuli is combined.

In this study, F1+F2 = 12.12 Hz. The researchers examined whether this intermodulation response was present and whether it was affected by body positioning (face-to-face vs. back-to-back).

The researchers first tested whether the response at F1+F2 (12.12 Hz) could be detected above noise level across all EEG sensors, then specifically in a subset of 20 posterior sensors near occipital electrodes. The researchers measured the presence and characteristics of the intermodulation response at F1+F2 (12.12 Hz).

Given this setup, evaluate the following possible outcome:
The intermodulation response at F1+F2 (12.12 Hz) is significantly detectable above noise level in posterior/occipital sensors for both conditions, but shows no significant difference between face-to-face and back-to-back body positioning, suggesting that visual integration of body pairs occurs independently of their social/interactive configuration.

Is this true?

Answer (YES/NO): YES